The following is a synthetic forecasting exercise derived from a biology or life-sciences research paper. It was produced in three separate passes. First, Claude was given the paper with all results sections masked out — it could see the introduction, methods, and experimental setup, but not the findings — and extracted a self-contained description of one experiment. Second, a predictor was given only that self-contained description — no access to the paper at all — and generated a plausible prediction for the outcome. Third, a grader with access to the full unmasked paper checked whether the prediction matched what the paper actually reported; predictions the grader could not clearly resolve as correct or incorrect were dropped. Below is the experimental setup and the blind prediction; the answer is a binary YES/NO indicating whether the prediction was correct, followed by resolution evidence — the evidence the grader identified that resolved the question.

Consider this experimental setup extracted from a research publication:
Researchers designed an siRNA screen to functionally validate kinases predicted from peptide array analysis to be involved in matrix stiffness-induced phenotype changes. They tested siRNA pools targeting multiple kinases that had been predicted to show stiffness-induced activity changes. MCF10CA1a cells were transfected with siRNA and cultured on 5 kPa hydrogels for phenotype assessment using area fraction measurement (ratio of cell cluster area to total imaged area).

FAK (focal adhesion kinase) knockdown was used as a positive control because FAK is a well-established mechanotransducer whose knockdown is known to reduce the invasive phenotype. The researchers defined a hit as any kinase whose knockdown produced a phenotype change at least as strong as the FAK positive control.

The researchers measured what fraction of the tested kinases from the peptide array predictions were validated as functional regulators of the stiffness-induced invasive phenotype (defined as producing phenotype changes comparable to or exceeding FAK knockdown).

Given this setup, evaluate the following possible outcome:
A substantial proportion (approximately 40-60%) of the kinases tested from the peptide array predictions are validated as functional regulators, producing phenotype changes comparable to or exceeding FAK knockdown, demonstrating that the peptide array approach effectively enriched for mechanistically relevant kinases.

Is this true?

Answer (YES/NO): NO